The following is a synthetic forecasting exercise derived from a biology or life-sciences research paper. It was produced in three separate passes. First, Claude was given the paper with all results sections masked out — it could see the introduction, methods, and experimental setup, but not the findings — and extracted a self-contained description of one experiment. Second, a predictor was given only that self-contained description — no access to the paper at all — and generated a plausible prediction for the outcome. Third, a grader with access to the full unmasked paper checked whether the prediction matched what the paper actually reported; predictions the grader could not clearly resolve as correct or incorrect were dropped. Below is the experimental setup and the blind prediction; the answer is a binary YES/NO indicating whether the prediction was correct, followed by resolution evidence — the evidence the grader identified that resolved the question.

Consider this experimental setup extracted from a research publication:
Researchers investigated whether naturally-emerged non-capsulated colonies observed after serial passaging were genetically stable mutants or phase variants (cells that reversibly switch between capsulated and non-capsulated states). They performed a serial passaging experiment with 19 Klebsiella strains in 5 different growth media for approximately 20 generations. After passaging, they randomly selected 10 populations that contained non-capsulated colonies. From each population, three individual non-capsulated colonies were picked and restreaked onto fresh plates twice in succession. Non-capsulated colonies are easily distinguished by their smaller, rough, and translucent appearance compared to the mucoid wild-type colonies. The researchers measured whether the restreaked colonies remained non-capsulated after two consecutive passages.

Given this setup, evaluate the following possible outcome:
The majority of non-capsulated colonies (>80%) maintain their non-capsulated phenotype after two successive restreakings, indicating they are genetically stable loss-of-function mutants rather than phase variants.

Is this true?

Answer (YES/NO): YES